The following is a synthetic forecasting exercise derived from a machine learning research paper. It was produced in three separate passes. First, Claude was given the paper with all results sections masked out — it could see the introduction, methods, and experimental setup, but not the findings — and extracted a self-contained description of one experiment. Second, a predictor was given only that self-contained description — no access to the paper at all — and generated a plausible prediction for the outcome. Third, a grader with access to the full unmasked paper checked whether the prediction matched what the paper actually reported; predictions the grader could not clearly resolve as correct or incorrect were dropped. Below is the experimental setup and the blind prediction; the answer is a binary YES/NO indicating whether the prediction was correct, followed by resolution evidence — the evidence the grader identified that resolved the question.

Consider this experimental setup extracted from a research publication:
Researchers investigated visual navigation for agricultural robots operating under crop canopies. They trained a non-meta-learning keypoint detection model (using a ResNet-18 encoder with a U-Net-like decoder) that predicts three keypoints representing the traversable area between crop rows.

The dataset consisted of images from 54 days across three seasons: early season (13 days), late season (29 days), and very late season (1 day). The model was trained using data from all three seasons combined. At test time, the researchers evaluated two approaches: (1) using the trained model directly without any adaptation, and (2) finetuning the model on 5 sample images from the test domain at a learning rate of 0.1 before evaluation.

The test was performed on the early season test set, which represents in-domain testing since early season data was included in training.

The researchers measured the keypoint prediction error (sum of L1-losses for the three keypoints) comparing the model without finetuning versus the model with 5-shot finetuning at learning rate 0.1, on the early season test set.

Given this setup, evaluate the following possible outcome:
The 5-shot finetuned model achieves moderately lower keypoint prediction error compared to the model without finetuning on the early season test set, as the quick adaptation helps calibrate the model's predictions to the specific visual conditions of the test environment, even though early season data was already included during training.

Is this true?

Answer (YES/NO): NO